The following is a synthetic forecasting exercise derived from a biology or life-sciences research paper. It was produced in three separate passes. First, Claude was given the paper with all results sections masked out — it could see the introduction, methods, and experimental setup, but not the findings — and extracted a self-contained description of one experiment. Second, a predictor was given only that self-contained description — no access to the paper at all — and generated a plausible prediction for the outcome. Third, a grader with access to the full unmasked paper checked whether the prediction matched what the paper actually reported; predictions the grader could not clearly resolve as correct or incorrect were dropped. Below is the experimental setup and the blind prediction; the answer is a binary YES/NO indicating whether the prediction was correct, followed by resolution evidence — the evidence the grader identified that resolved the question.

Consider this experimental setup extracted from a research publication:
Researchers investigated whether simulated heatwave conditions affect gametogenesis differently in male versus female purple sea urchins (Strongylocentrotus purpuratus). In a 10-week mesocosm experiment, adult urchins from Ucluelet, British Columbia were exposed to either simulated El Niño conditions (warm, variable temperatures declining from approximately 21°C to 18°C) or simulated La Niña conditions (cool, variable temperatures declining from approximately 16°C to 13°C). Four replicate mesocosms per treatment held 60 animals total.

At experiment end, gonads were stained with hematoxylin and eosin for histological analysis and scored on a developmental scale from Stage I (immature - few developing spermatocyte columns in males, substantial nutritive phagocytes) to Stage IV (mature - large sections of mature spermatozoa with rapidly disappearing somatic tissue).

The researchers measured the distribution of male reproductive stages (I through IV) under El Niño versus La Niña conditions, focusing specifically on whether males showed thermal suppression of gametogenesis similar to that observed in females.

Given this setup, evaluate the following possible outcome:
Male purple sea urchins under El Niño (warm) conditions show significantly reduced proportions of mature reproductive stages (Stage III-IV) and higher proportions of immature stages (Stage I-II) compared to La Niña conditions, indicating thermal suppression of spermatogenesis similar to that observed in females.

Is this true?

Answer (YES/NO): NO